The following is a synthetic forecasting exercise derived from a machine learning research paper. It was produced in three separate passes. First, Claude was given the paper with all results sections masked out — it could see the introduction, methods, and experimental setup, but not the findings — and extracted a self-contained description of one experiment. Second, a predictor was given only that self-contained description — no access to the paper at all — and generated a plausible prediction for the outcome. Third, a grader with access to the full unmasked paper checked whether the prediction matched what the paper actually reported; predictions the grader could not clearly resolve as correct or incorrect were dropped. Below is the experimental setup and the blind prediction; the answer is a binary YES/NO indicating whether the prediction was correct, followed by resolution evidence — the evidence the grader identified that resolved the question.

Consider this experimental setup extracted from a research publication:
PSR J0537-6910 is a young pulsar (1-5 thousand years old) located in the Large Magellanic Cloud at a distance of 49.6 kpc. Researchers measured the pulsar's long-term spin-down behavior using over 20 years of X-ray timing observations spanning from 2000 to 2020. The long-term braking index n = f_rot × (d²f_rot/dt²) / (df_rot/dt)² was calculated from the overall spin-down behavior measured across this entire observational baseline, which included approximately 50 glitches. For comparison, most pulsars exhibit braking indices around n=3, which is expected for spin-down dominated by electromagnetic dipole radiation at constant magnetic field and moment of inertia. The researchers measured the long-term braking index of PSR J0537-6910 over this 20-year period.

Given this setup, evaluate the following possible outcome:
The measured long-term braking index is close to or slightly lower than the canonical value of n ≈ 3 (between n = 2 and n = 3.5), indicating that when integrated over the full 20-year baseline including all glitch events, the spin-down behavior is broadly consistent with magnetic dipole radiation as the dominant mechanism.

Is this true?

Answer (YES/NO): NO